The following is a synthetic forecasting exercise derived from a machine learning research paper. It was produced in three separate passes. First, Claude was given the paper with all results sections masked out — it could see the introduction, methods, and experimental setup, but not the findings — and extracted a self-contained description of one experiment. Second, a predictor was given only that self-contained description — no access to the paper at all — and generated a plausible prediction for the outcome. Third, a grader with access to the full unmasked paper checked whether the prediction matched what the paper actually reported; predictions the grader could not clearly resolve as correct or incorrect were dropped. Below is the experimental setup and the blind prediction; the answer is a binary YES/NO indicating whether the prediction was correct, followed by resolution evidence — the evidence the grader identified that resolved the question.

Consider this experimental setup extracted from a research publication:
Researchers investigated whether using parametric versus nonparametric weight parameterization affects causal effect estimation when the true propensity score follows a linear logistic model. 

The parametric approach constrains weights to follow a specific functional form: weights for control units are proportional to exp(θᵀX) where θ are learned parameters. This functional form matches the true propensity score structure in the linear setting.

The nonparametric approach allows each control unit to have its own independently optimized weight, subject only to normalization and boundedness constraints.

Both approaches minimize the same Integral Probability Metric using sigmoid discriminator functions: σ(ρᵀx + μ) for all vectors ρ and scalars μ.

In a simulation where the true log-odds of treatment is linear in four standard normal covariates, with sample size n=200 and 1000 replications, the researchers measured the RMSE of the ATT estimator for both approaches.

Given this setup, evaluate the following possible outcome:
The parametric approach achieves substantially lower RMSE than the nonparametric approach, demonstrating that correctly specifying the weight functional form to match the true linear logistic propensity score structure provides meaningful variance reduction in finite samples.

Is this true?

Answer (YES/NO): NO